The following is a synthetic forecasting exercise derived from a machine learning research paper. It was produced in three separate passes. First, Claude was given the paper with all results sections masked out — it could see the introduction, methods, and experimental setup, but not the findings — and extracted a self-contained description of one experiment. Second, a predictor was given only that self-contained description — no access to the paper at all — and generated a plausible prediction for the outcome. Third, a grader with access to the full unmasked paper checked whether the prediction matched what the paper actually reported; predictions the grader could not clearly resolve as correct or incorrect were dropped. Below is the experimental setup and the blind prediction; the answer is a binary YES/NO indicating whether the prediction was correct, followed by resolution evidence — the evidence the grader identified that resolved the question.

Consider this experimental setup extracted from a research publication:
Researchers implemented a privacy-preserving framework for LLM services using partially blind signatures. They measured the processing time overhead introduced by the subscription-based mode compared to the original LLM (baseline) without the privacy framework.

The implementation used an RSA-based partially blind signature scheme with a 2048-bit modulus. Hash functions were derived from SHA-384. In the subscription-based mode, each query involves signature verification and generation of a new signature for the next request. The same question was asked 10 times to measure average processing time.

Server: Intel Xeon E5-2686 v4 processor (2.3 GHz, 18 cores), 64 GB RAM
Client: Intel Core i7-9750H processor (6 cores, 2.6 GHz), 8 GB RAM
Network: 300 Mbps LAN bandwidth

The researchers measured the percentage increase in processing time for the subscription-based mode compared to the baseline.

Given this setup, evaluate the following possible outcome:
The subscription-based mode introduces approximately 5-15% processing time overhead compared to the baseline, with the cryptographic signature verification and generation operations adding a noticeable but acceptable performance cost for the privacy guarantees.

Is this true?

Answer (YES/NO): YES